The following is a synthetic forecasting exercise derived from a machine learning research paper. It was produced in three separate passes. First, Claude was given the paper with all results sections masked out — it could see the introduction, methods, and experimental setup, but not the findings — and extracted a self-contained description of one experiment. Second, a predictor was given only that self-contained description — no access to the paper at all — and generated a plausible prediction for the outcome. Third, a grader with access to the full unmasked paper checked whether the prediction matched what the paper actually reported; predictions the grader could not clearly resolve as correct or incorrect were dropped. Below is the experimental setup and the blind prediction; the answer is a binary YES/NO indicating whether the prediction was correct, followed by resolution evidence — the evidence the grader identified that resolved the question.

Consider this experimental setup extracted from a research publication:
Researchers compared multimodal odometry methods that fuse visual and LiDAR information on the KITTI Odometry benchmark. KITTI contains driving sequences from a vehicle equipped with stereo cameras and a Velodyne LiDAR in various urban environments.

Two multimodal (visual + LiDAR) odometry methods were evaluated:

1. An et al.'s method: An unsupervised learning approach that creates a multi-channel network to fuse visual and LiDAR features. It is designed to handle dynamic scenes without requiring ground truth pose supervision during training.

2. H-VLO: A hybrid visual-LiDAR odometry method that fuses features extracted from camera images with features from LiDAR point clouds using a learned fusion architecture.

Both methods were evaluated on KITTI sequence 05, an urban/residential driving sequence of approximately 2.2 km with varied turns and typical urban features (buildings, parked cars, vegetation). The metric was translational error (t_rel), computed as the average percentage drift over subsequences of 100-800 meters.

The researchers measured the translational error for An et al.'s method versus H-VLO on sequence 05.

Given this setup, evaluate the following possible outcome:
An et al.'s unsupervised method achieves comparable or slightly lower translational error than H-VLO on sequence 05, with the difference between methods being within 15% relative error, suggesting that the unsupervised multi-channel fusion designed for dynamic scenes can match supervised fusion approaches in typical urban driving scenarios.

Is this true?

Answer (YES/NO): NO